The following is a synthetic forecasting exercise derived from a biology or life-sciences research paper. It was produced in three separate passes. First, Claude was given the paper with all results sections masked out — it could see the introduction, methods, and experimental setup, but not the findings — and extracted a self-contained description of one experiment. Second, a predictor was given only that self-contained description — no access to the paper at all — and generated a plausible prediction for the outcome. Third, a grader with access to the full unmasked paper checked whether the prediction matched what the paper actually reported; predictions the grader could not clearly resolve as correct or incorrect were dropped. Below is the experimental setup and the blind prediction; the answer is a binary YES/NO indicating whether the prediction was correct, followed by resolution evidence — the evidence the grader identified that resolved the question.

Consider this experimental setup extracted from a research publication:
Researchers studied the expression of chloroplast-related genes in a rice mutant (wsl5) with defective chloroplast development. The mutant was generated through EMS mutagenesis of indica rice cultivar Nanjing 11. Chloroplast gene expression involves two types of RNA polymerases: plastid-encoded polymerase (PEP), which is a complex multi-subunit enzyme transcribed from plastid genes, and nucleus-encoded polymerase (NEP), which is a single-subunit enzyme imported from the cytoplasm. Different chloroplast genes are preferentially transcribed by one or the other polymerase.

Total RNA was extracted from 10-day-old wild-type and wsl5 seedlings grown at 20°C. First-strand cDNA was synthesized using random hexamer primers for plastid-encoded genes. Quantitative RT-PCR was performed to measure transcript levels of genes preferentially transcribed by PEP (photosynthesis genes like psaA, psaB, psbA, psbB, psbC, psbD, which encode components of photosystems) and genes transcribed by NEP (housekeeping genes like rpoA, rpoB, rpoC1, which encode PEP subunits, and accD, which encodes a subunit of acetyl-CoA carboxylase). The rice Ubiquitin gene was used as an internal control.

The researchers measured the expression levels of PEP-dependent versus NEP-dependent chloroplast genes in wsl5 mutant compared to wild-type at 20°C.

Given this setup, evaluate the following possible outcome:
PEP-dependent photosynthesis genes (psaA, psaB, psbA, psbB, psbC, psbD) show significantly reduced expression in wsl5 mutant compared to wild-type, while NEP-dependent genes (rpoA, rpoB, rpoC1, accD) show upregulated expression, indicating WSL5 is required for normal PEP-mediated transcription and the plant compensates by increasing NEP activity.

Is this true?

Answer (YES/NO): NO